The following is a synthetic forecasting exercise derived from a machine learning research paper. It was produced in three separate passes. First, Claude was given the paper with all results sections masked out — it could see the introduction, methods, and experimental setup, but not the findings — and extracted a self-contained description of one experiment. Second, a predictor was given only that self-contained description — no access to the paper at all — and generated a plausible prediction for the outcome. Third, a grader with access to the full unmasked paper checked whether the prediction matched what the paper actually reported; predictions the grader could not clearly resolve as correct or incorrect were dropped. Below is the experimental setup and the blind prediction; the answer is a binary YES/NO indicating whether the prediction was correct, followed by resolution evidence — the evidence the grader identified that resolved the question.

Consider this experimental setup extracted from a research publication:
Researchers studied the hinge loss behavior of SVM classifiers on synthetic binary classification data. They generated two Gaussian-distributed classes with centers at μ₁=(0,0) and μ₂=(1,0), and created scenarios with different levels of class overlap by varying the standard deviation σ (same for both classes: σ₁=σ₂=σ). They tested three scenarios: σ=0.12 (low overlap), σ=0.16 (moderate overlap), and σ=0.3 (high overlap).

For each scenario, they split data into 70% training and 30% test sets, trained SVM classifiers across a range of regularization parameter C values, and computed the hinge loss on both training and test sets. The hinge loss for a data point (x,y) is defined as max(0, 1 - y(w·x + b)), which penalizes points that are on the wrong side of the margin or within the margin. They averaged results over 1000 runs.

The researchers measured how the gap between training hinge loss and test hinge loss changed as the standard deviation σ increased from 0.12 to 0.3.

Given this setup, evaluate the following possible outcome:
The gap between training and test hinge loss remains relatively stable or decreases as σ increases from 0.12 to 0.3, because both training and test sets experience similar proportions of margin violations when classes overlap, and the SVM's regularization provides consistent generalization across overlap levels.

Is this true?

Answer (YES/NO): NO